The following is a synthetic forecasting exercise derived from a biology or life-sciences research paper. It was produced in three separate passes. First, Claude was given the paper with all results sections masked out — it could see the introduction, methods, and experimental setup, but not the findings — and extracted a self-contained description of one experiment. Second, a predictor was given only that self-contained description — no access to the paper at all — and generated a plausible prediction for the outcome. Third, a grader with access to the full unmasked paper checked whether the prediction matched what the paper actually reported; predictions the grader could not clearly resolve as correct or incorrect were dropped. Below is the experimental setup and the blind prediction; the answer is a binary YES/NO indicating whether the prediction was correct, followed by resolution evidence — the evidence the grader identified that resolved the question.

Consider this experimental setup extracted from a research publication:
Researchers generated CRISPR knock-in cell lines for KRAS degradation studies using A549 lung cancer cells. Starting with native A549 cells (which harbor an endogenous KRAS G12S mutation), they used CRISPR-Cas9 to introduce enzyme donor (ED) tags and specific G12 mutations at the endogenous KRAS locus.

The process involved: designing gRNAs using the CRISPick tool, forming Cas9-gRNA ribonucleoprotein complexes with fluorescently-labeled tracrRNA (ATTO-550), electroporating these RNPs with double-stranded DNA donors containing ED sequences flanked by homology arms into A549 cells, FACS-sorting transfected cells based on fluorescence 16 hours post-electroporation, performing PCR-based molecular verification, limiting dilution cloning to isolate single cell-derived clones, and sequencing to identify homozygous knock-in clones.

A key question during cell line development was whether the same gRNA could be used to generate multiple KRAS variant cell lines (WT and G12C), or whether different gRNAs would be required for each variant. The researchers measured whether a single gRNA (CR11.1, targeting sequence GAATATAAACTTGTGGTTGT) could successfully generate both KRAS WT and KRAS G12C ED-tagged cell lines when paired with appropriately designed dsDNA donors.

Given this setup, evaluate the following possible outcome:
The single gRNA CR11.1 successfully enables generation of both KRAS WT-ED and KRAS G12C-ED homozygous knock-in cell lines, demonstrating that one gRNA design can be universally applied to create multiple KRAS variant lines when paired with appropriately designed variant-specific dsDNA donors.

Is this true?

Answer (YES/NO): YES